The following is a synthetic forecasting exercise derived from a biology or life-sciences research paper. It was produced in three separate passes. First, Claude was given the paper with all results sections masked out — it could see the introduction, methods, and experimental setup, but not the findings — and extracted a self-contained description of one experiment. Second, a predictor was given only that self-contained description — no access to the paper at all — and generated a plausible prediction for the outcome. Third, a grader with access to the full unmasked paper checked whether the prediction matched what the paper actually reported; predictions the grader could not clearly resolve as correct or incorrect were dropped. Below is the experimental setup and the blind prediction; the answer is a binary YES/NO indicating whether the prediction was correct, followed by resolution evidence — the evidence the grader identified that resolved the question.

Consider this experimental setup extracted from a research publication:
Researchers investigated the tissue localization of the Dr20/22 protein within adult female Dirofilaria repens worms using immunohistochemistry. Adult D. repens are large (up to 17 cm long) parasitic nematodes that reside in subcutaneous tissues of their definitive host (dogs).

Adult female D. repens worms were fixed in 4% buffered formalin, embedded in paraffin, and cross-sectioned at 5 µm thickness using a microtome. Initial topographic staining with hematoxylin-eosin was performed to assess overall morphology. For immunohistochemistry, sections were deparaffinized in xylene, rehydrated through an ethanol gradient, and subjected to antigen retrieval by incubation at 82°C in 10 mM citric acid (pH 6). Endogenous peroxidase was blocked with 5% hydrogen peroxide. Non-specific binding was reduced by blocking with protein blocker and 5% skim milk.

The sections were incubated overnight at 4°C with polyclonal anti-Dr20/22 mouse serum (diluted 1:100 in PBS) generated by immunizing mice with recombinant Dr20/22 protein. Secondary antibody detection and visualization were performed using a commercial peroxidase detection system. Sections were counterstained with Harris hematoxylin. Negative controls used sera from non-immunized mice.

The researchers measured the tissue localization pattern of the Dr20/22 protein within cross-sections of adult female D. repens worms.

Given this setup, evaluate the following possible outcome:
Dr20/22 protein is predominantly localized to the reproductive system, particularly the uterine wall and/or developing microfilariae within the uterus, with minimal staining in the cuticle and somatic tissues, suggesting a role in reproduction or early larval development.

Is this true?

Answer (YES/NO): NO